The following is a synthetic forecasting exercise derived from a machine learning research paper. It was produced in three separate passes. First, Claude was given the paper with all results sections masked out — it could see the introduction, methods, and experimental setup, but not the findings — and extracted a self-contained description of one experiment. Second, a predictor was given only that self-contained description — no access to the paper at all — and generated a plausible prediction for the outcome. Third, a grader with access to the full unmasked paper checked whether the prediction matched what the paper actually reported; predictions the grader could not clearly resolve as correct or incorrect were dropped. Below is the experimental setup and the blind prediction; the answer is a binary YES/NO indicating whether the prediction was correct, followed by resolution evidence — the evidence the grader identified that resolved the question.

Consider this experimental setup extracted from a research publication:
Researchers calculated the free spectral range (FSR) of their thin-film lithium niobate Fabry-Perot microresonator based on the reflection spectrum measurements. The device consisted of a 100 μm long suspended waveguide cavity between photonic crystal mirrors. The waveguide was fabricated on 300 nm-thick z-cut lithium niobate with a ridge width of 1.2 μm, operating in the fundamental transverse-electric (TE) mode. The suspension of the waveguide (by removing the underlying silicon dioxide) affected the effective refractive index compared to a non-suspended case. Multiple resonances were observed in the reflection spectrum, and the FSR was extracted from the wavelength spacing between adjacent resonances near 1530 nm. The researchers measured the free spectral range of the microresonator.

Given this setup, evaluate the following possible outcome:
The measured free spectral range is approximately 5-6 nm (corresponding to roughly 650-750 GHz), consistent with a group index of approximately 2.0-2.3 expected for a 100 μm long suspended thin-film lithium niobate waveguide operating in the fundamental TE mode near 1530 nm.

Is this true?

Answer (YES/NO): NO